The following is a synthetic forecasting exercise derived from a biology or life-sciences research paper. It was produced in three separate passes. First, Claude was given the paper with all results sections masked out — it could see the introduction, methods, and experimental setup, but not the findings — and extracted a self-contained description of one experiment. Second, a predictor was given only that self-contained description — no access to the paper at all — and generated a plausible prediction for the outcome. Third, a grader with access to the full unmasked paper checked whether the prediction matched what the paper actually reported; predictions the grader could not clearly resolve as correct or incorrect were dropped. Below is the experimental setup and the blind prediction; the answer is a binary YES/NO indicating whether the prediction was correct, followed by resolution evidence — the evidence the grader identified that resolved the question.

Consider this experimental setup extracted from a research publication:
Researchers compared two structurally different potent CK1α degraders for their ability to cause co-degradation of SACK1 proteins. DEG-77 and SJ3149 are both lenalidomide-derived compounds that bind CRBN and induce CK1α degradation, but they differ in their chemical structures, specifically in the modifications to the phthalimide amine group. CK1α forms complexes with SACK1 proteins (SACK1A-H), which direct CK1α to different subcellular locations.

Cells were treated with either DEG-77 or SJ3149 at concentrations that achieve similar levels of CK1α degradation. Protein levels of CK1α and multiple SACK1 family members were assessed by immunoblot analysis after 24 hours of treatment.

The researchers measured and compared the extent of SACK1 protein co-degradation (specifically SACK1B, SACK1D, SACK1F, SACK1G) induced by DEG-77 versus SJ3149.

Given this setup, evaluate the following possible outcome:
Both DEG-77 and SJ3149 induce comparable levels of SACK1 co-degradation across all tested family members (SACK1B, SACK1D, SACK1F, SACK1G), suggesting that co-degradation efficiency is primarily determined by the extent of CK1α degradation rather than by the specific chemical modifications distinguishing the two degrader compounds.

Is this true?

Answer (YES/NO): NO